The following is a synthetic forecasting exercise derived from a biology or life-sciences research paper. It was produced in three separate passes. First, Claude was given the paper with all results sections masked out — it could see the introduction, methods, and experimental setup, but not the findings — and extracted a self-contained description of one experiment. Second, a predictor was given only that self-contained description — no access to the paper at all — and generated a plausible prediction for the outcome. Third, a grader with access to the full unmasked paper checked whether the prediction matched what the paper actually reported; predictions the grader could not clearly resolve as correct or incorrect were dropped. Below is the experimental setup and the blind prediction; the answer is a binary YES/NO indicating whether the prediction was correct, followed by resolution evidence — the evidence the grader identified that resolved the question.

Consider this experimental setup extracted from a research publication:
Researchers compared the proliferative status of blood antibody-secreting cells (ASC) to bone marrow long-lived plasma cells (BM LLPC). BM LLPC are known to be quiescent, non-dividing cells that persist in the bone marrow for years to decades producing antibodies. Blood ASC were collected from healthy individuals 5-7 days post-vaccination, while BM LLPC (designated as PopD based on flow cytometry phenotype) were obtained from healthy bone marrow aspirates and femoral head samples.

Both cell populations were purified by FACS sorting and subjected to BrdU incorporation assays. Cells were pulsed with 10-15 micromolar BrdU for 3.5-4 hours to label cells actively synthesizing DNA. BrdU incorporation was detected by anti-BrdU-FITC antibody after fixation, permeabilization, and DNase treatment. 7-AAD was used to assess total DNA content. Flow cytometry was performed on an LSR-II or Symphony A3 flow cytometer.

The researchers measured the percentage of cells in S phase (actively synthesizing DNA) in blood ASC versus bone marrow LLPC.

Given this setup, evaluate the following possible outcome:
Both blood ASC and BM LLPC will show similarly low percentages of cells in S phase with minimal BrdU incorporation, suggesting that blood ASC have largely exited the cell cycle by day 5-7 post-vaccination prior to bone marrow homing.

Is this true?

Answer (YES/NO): NO